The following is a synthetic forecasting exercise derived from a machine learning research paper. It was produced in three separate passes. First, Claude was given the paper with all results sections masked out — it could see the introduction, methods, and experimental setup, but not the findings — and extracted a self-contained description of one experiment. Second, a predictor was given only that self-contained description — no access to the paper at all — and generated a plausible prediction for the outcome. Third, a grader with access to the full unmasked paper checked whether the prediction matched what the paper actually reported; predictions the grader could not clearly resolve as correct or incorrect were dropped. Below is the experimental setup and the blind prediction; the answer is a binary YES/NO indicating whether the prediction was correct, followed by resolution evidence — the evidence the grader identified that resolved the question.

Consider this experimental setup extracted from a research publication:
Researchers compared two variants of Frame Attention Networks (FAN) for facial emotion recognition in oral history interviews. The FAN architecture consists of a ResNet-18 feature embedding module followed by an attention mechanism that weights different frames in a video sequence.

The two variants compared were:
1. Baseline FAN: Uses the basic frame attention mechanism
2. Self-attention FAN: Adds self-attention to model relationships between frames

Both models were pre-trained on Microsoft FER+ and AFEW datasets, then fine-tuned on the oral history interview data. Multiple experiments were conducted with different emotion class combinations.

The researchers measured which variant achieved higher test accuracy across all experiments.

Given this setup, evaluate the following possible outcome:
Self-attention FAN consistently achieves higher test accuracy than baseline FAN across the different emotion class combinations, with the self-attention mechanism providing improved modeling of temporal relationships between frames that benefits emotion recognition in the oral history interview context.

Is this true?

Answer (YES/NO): NO